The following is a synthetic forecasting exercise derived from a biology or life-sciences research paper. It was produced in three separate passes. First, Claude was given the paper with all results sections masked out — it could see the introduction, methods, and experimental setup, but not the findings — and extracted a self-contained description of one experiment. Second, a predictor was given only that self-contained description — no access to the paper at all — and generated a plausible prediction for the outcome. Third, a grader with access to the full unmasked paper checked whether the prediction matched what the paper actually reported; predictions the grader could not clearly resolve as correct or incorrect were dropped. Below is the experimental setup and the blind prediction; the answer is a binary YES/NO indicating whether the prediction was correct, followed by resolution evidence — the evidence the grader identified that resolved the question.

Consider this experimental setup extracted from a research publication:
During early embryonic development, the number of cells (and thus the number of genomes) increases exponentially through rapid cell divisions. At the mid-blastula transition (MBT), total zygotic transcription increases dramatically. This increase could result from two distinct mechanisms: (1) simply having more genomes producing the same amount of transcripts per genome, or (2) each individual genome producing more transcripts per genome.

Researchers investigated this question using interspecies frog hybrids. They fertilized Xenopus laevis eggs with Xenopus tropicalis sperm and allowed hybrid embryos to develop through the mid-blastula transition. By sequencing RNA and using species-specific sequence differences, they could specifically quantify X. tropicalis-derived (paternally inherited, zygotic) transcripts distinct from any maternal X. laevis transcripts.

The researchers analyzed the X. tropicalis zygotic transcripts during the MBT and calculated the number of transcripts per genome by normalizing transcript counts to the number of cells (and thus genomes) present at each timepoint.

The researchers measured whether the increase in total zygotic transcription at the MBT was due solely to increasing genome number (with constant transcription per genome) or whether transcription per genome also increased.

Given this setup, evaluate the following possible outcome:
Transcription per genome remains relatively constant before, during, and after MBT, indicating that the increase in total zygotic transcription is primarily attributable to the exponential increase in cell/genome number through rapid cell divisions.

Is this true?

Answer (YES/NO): NO